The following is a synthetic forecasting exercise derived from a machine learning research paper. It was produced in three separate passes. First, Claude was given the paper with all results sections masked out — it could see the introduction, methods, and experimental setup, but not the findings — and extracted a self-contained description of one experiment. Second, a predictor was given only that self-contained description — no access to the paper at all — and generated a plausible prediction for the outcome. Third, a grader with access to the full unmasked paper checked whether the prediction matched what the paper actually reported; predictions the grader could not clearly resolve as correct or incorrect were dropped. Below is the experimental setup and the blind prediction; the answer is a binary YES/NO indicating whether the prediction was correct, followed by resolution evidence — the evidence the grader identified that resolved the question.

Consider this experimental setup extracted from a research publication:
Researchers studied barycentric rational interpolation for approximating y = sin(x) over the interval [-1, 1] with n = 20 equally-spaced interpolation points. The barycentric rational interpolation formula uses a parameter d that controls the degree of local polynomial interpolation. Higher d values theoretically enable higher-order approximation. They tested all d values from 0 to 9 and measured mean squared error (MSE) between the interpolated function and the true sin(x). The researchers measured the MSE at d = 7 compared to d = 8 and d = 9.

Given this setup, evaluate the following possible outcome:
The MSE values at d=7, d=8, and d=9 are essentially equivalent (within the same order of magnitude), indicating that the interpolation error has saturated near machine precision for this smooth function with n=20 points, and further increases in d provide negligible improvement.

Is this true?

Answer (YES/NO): NO